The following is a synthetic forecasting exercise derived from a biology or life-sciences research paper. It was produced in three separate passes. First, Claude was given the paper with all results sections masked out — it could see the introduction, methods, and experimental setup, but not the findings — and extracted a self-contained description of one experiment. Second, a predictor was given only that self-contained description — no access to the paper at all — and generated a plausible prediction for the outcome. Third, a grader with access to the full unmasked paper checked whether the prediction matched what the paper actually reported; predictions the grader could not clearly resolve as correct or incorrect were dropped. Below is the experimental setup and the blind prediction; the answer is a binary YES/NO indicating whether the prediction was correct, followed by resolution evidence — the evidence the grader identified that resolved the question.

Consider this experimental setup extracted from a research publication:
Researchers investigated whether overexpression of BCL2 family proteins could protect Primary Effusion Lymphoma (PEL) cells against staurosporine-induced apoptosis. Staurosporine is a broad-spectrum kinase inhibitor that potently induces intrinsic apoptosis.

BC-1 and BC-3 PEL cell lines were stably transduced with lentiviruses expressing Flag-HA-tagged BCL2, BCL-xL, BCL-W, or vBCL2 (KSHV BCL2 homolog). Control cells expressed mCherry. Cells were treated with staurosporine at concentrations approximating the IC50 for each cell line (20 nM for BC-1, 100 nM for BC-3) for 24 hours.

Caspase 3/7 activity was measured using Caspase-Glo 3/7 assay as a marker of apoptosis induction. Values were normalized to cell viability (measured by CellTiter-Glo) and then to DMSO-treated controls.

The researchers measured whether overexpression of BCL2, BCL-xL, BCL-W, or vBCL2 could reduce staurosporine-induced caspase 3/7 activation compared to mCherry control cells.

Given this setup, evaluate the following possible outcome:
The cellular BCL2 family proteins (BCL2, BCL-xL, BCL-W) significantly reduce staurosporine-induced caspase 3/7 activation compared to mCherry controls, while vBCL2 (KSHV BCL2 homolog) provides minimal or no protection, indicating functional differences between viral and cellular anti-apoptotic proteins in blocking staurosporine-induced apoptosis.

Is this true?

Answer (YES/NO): NO